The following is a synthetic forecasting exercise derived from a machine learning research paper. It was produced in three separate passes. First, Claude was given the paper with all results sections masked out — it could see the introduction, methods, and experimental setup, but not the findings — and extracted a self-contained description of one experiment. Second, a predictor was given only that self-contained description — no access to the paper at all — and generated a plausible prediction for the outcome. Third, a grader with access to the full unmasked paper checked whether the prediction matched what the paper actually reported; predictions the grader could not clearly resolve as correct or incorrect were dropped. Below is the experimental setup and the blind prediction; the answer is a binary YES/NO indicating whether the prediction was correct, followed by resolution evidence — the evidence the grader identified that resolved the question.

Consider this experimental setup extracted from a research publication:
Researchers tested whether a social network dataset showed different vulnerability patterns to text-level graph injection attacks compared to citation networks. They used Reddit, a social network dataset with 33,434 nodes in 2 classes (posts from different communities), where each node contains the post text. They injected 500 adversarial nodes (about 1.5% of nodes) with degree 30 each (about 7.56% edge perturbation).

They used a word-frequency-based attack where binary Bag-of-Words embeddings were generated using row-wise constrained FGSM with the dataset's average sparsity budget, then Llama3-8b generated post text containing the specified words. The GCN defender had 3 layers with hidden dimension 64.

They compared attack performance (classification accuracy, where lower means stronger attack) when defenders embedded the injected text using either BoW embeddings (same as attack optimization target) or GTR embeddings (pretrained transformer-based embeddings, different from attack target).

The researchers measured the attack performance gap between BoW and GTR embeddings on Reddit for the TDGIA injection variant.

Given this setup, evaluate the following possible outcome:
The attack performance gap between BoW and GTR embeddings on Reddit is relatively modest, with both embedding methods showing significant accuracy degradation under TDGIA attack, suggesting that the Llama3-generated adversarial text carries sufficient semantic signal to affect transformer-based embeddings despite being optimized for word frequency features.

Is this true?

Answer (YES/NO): NO